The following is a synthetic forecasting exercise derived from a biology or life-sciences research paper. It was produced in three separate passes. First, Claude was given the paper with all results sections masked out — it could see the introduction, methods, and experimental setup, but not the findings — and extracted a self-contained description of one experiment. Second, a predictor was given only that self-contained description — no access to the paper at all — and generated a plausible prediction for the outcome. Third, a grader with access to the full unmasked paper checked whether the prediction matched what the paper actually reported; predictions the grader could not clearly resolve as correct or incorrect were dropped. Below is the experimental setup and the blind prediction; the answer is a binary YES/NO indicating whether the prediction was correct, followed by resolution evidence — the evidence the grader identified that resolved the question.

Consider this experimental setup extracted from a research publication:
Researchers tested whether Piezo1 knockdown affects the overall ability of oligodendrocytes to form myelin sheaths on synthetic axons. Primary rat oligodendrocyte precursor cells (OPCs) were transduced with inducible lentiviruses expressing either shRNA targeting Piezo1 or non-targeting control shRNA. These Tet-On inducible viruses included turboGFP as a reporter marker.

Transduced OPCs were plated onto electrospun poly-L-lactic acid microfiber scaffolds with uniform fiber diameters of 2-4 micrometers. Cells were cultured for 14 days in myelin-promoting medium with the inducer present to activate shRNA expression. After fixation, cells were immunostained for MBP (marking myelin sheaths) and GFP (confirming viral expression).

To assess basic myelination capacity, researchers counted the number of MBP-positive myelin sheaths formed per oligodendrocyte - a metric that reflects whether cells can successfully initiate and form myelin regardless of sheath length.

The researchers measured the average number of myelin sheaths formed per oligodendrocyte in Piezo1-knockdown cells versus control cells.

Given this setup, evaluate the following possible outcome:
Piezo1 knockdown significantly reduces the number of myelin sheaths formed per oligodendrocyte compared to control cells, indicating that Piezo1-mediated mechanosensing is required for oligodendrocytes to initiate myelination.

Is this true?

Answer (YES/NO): NO